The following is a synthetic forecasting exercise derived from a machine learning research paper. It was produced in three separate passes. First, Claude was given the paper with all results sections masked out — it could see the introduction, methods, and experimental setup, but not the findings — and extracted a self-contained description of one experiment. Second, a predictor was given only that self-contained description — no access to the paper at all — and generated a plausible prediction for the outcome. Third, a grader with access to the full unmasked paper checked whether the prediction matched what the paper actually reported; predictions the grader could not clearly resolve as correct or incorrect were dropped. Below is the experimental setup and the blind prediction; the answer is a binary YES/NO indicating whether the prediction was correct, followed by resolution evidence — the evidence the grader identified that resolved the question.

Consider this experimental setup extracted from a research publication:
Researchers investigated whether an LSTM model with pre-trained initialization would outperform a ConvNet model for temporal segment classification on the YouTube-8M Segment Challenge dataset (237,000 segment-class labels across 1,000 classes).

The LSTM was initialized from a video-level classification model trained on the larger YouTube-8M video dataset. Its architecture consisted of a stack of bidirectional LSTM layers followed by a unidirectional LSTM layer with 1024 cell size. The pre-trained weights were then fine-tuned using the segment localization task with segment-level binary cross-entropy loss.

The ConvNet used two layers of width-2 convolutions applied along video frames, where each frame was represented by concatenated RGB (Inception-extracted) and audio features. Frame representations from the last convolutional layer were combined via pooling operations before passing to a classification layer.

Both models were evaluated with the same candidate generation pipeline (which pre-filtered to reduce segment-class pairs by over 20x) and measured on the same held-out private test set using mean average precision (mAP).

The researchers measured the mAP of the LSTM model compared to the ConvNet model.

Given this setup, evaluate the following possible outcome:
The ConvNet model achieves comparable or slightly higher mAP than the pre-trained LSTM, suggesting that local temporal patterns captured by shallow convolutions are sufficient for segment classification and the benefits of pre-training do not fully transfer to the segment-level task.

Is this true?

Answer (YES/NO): YES